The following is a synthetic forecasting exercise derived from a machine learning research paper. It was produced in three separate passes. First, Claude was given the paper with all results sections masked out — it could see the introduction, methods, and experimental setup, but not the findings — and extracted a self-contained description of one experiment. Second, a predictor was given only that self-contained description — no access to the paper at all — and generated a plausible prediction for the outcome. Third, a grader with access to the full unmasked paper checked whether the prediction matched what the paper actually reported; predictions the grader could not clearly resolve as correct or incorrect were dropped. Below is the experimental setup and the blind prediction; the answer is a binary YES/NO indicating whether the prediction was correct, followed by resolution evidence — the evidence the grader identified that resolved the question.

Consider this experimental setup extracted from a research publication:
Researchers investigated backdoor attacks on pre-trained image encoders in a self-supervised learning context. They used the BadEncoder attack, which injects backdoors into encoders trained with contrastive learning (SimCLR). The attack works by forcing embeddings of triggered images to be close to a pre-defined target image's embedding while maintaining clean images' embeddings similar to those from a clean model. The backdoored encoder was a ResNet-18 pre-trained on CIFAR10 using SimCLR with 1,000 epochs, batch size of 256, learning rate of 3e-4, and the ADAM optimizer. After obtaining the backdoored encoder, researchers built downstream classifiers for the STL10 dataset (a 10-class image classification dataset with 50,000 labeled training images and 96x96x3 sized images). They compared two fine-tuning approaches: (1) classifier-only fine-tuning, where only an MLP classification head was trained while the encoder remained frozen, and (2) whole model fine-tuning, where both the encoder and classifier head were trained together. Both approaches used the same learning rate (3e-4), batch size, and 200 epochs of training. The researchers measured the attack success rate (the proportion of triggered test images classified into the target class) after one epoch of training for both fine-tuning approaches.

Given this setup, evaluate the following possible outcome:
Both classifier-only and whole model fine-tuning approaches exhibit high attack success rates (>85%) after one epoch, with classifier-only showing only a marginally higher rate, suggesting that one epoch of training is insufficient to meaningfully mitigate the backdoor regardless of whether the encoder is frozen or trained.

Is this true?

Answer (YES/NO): NO